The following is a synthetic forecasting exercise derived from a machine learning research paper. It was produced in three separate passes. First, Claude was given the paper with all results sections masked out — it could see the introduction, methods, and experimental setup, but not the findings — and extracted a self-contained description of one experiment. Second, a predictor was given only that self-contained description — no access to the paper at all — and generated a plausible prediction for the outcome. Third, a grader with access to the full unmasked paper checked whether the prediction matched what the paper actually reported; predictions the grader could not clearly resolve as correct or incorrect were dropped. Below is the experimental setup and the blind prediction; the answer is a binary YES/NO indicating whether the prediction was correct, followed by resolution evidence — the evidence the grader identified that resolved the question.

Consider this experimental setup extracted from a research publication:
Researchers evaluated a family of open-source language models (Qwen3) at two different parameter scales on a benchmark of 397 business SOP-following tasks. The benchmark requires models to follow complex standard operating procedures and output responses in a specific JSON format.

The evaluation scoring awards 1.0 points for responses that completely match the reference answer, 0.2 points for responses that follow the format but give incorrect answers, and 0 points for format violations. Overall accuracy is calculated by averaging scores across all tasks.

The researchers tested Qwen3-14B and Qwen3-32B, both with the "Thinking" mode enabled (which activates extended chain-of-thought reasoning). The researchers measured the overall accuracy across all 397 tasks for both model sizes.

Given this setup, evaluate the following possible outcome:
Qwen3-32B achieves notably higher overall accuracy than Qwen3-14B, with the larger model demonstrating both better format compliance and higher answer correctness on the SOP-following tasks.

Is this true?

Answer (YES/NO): NO